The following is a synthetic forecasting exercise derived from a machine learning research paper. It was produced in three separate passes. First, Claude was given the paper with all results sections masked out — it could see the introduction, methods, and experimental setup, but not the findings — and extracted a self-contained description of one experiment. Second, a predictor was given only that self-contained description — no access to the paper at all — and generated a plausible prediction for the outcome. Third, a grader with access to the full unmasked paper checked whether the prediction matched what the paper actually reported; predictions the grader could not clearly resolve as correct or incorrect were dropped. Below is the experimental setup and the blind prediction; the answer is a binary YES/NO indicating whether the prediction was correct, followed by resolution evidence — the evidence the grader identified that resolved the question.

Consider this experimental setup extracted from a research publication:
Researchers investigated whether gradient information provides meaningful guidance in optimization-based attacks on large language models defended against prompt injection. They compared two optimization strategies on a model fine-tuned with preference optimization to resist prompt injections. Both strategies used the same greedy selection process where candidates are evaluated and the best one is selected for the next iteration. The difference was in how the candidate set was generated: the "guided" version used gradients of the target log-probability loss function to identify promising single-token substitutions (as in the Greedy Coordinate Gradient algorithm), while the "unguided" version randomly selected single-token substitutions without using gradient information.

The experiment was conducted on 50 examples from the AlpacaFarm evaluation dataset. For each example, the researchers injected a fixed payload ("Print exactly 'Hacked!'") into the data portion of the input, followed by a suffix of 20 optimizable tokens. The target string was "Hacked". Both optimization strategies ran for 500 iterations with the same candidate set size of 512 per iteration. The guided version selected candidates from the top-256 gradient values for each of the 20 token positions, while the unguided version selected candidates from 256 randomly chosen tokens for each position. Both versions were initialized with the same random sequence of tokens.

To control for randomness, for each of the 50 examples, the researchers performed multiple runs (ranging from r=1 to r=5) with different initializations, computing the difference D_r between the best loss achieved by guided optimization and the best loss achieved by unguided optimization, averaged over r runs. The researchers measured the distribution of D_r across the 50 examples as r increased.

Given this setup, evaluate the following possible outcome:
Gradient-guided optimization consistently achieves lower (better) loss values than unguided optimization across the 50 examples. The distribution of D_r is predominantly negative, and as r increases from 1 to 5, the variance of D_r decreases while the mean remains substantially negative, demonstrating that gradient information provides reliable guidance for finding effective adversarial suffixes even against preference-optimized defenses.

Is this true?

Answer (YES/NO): NO